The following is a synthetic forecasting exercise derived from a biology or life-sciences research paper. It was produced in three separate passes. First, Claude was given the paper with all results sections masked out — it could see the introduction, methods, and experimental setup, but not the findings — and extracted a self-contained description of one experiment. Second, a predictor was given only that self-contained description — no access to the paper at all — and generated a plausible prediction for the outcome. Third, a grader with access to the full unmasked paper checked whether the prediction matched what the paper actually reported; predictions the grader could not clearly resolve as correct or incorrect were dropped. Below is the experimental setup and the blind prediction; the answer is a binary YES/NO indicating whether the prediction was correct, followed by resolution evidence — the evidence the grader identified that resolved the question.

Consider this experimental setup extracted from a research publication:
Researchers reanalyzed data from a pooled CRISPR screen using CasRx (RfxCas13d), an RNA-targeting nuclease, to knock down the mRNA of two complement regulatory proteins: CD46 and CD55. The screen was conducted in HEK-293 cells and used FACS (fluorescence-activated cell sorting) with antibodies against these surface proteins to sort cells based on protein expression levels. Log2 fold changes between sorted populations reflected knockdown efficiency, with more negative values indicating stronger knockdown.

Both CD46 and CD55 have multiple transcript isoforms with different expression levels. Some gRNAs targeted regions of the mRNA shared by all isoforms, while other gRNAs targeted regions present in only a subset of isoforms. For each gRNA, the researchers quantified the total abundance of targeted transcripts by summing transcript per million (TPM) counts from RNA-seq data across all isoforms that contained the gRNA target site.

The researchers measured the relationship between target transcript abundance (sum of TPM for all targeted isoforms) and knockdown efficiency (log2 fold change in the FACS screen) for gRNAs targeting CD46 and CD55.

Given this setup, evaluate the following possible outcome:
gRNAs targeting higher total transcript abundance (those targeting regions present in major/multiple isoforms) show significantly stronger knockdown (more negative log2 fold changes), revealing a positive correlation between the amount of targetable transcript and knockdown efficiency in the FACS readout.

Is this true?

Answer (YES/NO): YES